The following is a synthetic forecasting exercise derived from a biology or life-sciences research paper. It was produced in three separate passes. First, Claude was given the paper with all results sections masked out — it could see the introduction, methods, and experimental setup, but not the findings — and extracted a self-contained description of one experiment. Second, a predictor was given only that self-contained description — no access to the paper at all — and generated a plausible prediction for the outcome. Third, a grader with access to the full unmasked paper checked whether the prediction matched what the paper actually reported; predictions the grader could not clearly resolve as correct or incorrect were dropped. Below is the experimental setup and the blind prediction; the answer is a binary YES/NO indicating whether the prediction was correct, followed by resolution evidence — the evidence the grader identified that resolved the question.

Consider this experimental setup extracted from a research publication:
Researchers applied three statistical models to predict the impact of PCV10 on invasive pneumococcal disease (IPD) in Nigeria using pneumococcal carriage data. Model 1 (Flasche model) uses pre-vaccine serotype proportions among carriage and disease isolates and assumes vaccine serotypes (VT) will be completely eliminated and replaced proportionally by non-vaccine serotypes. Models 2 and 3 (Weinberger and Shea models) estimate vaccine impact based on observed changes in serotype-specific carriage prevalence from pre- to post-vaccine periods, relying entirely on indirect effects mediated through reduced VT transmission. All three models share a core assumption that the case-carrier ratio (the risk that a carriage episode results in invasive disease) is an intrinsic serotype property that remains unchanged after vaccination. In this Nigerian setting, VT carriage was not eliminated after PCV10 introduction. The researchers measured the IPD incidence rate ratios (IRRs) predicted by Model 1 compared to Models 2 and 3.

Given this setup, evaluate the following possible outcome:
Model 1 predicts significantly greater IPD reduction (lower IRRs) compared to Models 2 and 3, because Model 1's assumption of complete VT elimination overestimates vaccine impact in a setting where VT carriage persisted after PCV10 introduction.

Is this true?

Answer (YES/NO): YES